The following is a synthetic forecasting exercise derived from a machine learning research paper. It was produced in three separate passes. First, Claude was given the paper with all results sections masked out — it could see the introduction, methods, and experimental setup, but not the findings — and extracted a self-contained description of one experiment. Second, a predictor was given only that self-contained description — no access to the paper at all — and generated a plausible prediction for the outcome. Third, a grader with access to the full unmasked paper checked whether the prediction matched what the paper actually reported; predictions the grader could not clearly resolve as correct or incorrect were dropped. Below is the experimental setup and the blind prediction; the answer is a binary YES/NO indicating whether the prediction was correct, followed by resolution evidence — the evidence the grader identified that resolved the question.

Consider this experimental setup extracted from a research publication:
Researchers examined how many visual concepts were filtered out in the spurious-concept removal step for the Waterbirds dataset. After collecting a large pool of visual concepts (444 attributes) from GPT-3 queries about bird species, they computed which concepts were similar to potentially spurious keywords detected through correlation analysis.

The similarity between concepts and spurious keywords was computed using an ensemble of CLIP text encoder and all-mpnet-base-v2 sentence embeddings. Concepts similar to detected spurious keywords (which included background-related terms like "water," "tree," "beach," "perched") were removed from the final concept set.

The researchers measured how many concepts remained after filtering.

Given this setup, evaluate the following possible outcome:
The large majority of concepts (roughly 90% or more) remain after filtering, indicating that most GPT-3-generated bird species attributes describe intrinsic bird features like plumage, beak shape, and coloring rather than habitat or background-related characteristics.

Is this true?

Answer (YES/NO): YES